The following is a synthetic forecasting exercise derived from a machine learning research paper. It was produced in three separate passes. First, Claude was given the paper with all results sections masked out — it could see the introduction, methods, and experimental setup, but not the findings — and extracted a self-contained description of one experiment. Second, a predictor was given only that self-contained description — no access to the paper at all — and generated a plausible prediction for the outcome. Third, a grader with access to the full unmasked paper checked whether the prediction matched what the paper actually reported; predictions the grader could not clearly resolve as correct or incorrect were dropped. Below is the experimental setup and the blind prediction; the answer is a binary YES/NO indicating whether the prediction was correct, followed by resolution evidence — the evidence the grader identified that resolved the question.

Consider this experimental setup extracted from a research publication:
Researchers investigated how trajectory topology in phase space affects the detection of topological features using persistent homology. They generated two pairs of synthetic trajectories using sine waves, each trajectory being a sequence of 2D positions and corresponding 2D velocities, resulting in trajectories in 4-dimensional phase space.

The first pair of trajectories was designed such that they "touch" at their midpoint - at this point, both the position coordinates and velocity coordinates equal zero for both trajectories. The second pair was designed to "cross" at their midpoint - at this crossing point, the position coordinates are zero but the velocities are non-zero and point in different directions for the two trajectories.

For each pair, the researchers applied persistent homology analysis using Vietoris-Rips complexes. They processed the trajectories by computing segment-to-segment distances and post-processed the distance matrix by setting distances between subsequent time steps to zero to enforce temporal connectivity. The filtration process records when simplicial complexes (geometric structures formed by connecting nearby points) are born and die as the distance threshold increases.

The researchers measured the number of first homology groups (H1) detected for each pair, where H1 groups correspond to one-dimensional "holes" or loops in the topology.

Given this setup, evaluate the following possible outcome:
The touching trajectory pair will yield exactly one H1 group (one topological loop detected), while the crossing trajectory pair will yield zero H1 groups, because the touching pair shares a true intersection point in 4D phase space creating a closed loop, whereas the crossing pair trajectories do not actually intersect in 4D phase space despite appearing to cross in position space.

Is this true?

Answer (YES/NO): NO